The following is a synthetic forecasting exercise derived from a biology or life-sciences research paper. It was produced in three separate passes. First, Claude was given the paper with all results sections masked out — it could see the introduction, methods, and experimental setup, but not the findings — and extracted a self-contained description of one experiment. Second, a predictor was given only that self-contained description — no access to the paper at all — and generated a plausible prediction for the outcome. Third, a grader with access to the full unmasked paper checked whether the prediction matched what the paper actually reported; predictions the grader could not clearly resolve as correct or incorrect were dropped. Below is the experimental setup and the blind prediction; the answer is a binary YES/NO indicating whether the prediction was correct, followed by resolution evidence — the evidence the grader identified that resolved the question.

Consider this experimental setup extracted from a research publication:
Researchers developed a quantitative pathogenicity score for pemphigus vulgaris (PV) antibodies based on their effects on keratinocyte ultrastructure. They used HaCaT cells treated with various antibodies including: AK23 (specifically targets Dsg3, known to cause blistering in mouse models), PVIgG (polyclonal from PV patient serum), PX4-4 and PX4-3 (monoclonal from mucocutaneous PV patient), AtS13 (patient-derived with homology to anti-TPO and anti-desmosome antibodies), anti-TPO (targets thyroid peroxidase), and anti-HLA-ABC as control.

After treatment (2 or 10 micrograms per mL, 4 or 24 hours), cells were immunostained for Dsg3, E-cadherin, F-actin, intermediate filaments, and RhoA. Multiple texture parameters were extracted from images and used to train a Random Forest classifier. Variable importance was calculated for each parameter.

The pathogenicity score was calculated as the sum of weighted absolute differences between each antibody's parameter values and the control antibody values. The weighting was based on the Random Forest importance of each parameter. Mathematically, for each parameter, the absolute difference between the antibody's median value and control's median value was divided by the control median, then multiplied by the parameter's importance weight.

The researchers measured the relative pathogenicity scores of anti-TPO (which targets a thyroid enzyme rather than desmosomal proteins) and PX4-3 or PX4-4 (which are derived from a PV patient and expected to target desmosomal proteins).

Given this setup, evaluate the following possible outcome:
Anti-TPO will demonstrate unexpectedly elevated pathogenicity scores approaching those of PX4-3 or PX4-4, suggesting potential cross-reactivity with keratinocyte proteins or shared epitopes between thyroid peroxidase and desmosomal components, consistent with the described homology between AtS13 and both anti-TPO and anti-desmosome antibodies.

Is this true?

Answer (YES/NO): YES